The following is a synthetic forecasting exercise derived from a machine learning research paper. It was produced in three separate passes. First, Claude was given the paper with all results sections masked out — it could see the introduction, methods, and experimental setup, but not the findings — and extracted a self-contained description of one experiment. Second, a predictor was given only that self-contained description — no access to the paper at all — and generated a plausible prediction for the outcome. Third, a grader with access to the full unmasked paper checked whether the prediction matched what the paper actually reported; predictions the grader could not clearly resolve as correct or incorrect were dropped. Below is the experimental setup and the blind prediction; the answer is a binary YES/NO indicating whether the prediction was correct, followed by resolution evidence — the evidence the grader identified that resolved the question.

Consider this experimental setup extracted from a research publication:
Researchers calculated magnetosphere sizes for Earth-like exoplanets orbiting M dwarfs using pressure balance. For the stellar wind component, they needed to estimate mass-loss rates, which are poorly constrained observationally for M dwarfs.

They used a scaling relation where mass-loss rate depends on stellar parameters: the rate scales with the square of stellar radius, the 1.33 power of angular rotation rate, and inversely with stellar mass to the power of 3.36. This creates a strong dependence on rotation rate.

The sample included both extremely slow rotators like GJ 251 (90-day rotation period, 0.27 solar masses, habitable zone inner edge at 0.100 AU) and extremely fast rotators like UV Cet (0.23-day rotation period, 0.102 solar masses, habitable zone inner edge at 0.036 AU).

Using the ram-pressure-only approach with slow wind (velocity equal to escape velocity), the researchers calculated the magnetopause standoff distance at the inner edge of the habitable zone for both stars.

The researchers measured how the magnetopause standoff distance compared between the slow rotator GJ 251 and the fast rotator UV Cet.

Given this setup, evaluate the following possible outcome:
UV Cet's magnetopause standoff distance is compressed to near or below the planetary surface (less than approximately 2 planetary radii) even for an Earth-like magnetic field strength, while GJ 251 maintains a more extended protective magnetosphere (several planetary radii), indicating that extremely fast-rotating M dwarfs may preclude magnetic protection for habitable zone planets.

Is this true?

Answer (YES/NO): YES